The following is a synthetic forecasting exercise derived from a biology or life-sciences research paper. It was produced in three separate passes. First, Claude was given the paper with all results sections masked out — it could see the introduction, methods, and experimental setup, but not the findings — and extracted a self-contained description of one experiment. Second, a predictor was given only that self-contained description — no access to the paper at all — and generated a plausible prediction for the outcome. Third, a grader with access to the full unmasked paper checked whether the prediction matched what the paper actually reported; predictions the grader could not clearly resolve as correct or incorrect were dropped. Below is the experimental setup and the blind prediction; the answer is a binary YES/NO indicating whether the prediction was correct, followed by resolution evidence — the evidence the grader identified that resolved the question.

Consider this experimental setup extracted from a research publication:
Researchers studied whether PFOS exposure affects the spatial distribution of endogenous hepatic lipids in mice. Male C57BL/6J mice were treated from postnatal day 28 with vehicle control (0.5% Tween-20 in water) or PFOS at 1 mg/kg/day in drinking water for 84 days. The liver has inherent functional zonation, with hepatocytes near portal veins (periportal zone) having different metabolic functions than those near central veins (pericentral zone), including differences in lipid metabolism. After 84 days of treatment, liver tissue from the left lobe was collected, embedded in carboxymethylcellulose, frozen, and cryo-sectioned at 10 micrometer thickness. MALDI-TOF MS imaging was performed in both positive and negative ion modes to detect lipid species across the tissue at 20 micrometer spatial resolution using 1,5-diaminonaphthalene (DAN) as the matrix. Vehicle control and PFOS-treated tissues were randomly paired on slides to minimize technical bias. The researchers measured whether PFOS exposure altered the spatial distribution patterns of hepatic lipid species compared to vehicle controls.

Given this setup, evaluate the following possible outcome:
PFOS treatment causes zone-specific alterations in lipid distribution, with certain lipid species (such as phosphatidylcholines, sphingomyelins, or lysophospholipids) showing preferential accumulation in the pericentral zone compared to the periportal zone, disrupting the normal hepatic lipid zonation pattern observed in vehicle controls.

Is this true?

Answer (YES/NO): NO